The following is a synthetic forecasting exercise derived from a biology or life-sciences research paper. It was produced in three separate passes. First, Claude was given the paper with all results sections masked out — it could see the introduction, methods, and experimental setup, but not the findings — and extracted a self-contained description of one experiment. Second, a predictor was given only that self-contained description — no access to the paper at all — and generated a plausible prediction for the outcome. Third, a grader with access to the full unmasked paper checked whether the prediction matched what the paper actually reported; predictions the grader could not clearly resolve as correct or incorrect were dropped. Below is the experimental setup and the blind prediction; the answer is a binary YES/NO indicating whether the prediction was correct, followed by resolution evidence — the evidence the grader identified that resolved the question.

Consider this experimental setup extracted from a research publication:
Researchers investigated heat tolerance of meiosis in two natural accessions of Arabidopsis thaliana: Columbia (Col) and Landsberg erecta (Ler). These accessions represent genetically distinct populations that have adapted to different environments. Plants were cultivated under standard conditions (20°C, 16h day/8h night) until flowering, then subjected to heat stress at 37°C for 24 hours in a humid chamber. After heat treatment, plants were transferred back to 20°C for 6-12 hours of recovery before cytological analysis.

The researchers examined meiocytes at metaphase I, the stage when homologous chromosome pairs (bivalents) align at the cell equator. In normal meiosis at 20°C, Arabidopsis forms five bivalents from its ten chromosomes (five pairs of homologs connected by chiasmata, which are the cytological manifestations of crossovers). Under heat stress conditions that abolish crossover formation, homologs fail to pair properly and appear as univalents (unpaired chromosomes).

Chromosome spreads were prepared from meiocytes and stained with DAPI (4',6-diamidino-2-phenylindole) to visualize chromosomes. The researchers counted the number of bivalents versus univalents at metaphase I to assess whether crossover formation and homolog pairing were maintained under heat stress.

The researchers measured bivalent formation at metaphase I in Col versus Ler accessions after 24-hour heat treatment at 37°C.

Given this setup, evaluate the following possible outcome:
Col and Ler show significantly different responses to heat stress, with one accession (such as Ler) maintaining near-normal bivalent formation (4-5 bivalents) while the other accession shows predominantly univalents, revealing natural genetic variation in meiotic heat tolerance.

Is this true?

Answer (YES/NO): YES